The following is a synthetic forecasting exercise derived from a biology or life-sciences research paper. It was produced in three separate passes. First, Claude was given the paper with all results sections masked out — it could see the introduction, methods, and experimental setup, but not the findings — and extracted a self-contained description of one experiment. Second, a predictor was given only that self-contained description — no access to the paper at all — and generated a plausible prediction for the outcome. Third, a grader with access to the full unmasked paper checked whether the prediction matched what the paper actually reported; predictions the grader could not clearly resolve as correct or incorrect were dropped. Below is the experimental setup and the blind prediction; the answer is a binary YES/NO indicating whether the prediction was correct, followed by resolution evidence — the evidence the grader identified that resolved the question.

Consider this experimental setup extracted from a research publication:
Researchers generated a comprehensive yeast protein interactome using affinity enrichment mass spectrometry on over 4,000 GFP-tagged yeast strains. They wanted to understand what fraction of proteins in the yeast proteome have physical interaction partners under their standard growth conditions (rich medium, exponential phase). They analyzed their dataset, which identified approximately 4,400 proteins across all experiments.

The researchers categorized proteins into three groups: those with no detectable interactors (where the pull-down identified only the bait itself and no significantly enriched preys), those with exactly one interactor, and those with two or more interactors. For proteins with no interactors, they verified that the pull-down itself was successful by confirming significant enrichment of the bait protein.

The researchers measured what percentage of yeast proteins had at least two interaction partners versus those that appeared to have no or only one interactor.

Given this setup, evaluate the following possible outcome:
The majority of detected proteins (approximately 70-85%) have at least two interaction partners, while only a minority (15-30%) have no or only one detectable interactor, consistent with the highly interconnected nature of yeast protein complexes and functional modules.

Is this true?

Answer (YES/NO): YES